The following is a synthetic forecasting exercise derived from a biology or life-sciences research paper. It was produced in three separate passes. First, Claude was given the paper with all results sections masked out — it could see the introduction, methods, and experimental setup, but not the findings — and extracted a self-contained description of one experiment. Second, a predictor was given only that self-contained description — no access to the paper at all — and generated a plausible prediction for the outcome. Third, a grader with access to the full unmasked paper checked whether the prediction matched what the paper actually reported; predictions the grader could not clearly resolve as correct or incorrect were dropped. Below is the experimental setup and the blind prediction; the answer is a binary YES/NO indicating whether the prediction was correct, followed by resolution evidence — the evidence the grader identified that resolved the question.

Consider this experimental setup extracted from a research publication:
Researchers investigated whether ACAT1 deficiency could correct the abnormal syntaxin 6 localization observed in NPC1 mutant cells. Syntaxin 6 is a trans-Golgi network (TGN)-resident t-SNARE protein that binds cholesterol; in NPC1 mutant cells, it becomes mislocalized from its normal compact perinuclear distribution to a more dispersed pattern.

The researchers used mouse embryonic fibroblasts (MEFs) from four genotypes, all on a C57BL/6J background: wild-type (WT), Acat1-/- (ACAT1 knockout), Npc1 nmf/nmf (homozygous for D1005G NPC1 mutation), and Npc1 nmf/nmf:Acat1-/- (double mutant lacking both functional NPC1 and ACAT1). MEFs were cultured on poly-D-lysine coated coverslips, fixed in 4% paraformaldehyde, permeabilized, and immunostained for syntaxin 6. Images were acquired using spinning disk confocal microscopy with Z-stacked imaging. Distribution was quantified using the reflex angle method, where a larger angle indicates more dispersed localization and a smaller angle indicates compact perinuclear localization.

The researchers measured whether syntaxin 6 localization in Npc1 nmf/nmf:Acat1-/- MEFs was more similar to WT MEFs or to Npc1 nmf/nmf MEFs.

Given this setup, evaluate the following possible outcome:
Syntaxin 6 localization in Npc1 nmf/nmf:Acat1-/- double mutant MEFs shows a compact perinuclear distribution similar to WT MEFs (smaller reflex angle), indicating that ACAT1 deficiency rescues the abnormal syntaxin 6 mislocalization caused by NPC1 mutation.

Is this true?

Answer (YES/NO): YES